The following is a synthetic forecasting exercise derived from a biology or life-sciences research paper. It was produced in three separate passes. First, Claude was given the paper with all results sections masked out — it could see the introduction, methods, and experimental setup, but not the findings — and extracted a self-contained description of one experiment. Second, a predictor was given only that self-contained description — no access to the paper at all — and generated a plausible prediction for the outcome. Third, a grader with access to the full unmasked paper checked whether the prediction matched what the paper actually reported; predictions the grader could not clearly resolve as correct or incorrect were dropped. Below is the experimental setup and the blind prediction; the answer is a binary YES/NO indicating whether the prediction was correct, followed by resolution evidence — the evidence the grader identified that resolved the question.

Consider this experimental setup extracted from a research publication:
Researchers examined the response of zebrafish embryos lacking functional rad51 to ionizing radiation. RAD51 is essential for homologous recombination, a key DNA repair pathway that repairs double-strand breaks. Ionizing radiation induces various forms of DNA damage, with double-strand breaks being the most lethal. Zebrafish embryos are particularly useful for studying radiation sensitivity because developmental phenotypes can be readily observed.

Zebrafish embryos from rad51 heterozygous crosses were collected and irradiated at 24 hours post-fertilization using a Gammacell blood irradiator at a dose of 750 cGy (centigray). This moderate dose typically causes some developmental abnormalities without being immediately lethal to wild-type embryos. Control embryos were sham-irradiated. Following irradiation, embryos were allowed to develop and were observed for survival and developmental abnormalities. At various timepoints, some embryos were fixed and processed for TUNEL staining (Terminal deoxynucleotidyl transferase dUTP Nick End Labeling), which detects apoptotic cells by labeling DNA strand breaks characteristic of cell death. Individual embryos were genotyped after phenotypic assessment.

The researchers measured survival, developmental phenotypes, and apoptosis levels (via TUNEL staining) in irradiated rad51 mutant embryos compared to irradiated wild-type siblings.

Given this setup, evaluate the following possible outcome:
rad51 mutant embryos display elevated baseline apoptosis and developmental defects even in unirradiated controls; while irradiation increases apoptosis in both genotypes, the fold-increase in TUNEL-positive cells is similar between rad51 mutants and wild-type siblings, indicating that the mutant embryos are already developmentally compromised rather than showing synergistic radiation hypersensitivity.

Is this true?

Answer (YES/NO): NO